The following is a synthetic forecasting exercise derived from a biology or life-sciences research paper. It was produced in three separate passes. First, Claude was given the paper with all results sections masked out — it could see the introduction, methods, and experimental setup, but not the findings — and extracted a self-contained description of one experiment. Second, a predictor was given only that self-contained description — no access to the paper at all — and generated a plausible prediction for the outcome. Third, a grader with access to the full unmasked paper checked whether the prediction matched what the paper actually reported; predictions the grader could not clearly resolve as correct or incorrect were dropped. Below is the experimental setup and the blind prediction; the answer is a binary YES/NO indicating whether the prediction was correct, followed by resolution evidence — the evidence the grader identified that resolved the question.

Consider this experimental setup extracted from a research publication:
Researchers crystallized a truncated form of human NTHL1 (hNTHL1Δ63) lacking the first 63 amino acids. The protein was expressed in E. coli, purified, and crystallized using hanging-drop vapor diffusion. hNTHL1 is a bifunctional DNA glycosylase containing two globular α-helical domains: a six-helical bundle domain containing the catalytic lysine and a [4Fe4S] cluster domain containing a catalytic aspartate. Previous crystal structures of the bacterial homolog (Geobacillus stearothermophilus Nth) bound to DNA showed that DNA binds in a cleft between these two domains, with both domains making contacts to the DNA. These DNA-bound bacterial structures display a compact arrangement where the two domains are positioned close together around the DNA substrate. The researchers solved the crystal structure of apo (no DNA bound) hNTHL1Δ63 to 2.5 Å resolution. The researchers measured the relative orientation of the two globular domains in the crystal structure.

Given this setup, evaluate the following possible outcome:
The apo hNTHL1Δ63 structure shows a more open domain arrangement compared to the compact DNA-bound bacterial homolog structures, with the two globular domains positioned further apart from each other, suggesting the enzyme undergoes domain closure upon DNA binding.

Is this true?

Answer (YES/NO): YES